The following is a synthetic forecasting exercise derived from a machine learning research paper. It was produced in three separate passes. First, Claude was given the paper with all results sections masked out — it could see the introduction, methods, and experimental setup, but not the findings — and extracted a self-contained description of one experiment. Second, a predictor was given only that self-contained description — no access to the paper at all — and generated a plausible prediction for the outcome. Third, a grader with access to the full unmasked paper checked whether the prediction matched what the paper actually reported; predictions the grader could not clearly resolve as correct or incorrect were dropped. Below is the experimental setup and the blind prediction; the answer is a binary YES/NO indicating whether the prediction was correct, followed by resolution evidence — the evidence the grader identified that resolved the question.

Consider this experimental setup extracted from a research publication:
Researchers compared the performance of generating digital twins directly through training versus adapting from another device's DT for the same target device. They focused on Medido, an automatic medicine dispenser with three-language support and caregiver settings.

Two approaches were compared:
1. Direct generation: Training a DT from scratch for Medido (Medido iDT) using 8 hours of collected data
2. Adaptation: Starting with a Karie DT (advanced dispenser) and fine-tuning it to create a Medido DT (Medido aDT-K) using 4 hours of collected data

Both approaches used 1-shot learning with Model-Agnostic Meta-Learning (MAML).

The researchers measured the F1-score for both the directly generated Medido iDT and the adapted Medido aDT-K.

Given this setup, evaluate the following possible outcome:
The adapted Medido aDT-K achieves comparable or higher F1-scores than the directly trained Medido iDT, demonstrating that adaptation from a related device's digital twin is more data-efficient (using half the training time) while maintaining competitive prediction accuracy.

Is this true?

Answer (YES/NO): YES